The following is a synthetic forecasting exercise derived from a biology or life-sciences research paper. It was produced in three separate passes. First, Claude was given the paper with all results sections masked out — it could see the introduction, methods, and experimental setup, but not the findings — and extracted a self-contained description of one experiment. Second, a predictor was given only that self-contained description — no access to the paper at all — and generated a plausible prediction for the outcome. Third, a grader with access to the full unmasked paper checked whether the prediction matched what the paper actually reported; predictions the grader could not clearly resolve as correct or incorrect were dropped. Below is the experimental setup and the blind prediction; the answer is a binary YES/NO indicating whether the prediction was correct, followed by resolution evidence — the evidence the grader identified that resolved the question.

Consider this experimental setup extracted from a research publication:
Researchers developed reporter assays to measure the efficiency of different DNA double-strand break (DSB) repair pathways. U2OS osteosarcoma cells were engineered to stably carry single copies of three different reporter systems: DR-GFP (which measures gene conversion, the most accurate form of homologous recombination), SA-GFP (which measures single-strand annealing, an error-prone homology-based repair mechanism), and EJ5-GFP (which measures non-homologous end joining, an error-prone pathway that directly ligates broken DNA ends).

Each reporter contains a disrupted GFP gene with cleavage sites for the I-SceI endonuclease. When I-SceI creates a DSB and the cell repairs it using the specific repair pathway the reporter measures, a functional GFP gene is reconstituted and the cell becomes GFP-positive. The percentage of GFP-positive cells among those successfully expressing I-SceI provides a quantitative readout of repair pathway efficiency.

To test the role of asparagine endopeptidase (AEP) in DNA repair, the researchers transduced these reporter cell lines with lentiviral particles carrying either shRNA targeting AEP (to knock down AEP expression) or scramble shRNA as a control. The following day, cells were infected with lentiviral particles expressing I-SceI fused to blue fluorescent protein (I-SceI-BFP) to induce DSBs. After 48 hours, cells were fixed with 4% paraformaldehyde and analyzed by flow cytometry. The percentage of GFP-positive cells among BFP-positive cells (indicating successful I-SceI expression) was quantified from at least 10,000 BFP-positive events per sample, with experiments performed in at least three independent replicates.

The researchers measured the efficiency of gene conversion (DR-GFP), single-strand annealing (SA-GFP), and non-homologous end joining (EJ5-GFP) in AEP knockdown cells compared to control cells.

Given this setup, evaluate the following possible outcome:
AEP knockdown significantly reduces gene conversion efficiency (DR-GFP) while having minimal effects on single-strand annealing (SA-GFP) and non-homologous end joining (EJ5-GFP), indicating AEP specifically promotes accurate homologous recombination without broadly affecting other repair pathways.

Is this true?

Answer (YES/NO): NO